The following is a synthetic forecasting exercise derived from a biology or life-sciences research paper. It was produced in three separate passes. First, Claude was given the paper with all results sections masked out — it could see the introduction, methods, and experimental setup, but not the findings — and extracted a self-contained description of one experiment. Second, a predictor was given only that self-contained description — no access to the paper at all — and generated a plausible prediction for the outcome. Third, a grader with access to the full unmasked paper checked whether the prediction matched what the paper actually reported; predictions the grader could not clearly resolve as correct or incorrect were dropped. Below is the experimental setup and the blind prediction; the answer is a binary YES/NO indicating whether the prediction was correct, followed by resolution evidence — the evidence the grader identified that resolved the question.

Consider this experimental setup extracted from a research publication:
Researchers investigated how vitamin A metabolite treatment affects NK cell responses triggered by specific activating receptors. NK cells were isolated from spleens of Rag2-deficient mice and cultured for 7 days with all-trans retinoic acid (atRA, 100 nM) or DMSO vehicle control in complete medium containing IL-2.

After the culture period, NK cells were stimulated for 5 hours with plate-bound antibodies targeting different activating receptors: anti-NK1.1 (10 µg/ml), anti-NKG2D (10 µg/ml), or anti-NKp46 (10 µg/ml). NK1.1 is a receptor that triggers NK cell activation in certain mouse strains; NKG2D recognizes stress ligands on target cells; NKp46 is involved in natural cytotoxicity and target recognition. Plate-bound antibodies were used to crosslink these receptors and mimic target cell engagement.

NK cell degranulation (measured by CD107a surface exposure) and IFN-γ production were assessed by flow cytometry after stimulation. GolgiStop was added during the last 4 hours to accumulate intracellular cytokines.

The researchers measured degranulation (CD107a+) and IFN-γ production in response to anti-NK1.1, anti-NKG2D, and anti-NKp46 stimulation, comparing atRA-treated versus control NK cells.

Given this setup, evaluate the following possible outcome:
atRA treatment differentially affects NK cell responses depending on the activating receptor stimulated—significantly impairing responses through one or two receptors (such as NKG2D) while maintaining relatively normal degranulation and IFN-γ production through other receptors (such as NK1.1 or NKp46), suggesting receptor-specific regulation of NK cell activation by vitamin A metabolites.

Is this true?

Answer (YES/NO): NO